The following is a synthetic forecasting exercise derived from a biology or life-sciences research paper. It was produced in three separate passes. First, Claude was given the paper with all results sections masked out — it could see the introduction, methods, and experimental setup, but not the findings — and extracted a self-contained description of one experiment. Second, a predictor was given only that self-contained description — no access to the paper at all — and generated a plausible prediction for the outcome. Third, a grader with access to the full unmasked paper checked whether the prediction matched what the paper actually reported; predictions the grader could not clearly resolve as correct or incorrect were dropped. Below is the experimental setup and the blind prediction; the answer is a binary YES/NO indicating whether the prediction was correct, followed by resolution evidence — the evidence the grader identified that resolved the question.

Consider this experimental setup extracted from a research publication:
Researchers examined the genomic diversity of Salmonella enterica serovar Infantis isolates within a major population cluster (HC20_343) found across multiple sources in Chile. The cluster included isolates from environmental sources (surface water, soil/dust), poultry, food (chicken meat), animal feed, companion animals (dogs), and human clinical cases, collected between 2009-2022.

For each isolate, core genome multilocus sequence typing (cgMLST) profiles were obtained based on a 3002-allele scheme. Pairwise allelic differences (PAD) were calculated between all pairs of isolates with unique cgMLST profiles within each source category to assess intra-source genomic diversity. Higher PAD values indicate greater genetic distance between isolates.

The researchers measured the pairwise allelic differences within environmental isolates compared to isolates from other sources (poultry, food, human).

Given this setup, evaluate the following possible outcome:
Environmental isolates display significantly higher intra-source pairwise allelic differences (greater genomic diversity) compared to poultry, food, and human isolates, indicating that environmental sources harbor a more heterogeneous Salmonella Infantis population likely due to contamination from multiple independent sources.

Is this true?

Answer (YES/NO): NO